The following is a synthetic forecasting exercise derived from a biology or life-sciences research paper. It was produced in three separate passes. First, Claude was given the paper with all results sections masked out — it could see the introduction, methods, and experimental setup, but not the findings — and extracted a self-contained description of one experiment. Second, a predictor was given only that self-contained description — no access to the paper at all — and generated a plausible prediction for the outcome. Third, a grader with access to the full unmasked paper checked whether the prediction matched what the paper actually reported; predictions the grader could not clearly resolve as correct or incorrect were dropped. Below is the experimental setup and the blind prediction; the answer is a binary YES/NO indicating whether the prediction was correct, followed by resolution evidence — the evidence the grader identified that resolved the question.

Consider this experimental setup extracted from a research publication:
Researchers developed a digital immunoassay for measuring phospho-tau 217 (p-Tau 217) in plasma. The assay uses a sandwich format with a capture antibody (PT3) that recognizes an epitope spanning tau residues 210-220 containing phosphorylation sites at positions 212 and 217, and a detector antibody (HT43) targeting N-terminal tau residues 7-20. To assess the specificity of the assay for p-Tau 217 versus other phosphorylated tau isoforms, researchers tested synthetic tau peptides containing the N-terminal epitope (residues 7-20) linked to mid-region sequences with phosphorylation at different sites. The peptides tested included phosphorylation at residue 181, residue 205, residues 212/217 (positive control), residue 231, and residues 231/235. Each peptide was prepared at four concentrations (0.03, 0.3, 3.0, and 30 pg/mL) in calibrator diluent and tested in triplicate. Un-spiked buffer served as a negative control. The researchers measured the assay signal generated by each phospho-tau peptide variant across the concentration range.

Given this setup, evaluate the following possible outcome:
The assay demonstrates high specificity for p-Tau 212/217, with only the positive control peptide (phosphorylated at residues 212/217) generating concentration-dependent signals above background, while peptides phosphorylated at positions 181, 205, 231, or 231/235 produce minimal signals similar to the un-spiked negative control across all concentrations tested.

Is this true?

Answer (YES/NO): YES